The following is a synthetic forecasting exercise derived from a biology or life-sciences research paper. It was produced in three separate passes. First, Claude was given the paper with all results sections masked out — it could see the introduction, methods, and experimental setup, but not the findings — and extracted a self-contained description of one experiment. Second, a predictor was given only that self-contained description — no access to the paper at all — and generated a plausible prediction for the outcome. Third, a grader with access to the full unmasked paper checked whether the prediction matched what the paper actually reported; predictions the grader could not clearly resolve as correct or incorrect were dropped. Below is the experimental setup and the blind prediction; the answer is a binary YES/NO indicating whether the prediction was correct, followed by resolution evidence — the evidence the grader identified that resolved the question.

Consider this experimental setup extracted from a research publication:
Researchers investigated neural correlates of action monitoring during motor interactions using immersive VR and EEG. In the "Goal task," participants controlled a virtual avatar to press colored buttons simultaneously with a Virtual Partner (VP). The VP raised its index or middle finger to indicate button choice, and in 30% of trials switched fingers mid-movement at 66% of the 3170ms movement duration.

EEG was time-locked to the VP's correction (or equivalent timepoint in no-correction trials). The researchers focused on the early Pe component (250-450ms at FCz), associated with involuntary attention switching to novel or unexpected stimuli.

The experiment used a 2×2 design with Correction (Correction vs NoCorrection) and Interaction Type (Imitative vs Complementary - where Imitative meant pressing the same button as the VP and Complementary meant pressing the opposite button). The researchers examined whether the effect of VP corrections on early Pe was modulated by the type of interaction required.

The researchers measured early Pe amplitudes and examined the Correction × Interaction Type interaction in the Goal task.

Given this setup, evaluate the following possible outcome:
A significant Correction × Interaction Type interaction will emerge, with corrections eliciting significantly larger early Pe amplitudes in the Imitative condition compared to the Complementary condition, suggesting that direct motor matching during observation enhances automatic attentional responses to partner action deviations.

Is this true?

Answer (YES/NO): NO